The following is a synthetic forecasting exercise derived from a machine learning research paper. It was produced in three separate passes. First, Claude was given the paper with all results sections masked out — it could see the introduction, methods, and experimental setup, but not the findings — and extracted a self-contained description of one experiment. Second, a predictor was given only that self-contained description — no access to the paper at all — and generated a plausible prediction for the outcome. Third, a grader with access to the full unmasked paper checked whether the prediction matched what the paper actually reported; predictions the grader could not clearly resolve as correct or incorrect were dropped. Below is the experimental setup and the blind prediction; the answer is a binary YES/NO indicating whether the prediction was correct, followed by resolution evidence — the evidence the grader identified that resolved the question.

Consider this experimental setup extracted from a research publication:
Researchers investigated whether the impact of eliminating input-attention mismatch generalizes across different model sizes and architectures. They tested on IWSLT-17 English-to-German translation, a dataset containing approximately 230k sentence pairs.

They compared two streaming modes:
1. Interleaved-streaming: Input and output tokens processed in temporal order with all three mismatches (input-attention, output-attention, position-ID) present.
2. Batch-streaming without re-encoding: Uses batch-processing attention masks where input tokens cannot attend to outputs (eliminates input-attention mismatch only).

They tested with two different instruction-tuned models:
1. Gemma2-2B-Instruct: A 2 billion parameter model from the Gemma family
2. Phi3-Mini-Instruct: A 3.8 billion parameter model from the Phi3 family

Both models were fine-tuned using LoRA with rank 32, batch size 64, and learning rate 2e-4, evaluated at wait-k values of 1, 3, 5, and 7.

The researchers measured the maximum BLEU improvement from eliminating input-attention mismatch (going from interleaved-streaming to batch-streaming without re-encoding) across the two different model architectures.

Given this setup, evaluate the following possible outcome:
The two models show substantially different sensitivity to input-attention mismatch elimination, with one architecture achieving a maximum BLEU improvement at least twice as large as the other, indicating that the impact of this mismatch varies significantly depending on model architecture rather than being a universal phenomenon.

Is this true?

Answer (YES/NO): NO